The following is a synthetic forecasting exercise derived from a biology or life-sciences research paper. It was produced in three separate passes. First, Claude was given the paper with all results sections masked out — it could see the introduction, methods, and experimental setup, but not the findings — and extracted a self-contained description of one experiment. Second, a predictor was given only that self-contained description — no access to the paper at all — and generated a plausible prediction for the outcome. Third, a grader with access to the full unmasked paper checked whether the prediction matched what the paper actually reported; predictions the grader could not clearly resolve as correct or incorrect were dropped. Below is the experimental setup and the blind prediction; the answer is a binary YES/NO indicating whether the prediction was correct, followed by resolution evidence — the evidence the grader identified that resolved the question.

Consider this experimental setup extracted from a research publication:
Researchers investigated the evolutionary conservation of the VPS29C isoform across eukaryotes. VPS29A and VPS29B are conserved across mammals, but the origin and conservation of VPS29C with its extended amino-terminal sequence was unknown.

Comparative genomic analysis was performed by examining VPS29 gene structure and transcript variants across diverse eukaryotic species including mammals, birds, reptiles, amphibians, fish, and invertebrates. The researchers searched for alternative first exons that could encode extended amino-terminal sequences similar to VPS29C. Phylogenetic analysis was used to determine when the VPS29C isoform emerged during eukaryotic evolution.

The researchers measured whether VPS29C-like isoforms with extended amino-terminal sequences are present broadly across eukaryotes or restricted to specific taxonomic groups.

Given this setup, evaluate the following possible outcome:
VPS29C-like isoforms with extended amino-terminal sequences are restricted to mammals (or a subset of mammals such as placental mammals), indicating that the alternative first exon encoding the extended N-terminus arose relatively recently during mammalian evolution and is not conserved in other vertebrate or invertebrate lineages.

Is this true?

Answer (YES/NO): YES